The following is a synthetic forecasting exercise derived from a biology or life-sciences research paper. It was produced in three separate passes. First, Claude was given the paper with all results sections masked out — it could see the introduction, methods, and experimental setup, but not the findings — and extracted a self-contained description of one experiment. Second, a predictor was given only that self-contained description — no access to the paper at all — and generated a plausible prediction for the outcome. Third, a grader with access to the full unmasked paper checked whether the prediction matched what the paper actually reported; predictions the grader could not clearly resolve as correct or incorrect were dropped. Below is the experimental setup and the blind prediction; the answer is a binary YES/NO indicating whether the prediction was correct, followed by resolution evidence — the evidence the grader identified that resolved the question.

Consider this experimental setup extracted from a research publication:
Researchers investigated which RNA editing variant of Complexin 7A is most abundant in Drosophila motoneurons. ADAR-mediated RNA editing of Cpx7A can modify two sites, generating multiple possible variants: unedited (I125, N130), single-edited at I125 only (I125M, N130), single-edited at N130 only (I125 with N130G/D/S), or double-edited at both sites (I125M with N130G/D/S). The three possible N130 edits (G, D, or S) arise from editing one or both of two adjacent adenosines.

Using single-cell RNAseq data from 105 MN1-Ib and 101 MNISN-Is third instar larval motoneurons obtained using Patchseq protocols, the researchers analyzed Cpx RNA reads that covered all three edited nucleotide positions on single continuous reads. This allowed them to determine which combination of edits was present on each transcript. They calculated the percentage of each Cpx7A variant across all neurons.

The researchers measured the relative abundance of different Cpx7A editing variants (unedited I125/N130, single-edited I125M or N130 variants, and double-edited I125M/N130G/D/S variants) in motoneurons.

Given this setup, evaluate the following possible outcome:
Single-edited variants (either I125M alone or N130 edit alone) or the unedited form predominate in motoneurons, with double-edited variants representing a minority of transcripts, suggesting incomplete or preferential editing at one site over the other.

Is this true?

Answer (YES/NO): YES